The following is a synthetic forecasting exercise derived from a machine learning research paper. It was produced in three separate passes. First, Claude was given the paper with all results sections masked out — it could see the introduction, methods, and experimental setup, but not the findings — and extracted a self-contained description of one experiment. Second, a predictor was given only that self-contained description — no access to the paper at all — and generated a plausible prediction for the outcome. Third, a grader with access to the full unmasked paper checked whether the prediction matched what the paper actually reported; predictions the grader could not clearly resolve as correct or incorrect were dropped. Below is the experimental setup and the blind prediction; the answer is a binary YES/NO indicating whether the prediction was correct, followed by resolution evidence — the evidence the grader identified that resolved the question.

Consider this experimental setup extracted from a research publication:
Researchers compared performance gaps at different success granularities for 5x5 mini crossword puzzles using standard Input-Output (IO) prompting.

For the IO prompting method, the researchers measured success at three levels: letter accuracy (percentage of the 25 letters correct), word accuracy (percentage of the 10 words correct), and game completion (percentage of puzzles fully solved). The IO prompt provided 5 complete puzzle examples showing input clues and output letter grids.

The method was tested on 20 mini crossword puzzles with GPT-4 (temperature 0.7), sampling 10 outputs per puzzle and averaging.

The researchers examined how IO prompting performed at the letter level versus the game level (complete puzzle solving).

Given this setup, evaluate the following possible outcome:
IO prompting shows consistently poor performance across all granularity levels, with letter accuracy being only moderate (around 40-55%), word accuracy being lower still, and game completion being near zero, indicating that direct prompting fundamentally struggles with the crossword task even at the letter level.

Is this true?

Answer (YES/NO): YES